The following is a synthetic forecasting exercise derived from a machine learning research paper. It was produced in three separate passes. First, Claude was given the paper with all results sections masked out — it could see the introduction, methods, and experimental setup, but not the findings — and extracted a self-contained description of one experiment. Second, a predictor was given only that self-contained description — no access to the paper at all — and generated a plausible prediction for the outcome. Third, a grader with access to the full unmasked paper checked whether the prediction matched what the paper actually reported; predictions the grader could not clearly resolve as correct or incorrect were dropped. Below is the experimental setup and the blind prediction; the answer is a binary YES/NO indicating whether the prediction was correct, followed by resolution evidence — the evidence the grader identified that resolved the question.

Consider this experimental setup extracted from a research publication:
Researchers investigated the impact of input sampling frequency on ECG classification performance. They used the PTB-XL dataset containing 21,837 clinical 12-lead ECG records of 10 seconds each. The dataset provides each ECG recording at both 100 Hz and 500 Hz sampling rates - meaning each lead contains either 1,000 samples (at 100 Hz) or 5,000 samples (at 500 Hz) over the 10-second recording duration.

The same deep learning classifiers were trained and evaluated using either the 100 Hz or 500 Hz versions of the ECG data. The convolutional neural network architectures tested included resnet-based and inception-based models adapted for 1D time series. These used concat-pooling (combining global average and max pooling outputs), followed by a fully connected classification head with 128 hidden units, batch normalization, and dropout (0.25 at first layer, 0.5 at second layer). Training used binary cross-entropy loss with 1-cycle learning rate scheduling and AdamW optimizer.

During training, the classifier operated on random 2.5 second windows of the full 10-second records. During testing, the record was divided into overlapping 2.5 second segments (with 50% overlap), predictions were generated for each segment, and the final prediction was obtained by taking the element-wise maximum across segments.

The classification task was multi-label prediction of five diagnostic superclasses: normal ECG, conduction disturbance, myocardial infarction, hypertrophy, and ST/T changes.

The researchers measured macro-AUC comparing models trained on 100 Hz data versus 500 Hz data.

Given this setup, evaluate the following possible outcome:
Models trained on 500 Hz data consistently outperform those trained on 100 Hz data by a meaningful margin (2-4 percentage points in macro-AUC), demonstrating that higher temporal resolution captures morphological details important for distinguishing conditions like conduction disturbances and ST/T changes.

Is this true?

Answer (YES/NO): NO